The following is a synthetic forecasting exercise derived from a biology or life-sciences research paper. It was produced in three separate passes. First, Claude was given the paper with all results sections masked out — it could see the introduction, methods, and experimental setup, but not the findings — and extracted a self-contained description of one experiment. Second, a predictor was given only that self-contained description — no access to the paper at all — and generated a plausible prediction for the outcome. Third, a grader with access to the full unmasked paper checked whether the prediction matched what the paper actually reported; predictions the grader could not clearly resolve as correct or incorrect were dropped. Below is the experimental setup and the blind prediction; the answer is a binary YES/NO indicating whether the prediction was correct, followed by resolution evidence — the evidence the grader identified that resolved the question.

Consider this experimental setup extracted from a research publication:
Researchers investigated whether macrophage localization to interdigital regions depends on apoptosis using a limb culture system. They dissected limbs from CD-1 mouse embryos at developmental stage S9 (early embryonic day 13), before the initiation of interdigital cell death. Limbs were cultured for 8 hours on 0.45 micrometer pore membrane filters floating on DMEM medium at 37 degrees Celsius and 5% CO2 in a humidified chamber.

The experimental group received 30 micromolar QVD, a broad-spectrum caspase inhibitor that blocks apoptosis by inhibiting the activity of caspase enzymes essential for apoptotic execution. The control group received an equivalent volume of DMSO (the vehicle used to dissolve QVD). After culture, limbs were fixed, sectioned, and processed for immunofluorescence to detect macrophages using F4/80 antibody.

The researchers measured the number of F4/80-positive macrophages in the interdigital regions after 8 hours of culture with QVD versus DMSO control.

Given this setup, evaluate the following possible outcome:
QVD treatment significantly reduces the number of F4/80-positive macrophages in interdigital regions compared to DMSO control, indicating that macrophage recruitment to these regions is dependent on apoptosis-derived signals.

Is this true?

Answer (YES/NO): NO